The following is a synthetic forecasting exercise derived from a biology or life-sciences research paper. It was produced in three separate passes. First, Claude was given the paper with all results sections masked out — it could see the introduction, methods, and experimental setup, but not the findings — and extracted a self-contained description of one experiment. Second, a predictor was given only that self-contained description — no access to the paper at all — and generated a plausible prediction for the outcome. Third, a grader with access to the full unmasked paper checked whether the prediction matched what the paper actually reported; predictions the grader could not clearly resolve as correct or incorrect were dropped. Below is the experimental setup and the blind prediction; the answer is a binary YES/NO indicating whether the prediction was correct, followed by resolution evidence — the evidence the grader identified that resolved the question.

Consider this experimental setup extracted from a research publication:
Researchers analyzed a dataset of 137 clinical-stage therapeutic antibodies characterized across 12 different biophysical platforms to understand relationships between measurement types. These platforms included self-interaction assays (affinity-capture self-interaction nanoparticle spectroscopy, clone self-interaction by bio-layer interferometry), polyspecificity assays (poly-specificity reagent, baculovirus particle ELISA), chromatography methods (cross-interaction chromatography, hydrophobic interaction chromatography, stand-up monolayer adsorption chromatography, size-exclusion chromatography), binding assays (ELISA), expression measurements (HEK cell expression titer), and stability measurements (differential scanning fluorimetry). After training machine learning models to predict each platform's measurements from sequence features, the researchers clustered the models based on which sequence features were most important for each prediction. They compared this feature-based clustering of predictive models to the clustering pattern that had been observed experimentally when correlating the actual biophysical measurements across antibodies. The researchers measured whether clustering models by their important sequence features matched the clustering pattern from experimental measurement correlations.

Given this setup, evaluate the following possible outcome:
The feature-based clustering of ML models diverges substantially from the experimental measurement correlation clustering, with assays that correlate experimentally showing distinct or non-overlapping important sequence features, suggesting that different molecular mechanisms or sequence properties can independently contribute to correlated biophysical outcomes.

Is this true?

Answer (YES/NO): NO